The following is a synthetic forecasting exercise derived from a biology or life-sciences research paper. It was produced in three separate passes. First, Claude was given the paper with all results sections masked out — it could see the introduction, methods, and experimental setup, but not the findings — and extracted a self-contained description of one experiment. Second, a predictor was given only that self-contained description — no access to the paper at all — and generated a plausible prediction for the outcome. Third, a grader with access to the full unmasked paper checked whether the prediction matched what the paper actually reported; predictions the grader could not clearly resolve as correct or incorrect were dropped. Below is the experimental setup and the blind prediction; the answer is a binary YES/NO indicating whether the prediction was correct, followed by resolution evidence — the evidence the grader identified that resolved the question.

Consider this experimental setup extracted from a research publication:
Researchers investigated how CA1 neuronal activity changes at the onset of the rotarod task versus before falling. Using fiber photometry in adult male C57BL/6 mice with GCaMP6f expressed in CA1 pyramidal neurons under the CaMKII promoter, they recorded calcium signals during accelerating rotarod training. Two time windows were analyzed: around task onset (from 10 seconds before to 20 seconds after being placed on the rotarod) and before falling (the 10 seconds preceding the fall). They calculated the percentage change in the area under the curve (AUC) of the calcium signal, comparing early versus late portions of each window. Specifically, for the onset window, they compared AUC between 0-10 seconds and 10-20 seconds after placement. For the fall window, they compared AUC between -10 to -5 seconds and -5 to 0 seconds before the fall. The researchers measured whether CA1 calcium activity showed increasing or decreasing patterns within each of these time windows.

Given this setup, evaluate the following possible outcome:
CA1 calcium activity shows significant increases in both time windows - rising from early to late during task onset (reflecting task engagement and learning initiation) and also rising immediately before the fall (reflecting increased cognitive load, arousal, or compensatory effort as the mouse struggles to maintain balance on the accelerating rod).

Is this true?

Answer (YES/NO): NO